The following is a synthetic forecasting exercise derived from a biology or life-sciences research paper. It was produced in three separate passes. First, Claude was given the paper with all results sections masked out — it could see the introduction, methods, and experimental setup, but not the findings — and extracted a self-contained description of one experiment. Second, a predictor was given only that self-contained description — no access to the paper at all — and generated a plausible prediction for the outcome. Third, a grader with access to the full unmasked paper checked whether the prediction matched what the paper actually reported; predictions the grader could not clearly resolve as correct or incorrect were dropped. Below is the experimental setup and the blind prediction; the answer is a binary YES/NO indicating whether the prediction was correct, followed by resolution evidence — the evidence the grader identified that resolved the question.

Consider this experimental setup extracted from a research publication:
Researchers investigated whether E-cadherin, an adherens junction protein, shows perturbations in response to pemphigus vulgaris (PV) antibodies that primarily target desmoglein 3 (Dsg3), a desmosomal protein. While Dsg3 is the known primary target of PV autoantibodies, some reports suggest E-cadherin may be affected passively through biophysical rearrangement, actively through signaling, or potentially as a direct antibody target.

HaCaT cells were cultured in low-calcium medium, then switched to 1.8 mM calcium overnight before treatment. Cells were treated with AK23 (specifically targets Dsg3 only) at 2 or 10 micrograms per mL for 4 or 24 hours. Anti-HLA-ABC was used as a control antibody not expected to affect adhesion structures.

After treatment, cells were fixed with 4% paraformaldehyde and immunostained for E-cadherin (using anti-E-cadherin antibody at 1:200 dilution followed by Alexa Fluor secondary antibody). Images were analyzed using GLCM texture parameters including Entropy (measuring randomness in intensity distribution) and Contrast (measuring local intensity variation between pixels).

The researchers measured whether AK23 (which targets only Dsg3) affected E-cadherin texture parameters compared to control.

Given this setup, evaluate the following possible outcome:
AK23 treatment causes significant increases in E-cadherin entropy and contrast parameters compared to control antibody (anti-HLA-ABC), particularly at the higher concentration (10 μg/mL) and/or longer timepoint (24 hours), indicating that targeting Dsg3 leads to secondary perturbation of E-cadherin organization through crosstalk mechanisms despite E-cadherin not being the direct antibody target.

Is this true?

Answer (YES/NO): NO